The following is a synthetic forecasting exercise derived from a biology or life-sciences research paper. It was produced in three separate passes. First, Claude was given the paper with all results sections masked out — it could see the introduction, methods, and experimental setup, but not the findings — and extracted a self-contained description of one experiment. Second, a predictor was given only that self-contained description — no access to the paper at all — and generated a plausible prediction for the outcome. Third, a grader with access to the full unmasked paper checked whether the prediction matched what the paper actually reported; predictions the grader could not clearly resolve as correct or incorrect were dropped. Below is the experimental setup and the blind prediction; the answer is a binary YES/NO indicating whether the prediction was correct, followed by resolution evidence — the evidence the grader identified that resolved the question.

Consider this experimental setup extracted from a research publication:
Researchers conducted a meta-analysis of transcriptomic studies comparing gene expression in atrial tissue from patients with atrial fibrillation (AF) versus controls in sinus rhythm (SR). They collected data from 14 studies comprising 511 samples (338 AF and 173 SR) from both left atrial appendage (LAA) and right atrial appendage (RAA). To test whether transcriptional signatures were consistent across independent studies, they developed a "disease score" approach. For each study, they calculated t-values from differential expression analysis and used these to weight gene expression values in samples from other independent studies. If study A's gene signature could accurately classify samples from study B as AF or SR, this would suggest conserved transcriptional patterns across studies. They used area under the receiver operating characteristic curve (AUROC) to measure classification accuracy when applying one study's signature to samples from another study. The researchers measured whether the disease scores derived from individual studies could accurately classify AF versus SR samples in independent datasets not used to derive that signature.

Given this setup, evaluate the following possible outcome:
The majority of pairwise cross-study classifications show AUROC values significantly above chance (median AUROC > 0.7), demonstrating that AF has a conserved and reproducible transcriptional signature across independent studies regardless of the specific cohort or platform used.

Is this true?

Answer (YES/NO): YES